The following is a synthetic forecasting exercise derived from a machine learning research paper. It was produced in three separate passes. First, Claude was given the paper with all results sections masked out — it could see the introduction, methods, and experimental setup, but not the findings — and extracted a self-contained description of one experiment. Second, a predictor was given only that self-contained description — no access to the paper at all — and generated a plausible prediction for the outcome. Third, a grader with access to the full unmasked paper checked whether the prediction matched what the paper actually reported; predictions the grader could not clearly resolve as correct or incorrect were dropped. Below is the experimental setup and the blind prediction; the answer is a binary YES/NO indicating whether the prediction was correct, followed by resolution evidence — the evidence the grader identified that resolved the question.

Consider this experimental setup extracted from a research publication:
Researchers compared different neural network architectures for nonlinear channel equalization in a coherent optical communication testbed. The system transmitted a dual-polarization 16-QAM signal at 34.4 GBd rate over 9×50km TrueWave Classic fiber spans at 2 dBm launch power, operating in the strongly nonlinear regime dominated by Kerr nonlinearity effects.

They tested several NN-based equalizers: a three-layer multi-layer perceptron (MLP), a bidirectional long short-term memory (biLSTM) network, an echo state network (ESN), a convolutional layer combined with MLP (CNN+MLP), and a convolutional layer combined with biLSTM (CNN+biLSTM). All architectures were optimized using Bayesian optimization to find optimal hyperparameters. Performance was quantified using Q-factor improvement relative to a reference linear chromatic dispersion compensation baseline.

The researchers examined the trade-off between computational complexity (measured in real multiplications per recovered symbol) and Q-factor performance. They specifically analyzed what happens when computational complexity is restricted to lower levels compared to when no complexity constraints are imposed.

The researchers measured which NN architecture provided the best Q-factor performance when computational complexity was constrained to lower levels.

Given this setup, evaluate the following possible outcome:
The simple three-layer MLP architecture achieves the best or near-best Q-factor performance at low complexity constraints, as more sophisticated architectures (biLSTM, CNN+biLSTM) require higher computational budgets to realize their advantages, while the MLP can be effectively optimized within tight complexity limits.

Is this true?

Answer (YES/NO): YES